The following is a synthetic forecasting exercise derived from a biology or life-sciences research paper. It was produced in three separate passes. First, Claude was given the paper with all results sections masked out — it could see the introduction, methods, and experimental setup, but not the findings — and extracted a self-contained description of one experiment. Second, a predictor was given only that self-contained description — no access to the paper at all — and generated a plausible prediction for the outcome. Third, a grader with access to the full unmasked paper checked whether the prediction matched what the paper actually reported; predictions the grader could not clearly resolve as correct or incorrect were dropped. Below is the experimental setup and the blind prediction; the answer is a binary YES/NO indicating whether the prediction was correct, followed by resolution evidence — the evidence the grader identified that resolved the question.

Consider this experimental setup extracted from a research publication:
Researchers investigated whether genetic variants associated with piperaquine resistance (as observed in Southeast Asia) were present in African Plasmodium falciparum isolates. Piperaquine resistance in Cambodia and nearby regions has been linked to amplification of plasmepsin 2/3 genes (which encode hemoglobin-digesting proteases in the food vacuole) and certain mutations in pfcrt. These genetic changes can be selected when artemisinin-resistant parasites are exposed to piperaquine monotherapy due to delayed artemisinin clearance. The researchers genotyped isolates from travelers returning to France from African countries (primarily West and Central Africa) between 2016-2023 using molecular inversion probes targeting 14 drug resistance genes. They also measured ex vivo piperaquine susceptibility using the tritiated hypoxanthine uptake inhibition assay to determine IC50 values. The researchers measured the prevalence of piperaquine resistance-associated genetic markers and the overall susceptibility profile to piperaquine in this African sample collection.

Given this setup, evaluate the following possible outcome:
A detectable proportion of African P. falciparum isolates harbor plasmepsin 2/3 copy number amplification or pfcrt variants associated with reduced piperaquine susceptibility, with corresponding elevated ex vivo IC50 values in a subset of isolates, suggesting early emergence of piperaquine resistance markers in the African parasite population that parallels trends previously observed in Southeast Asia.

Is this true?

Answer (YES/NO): NO